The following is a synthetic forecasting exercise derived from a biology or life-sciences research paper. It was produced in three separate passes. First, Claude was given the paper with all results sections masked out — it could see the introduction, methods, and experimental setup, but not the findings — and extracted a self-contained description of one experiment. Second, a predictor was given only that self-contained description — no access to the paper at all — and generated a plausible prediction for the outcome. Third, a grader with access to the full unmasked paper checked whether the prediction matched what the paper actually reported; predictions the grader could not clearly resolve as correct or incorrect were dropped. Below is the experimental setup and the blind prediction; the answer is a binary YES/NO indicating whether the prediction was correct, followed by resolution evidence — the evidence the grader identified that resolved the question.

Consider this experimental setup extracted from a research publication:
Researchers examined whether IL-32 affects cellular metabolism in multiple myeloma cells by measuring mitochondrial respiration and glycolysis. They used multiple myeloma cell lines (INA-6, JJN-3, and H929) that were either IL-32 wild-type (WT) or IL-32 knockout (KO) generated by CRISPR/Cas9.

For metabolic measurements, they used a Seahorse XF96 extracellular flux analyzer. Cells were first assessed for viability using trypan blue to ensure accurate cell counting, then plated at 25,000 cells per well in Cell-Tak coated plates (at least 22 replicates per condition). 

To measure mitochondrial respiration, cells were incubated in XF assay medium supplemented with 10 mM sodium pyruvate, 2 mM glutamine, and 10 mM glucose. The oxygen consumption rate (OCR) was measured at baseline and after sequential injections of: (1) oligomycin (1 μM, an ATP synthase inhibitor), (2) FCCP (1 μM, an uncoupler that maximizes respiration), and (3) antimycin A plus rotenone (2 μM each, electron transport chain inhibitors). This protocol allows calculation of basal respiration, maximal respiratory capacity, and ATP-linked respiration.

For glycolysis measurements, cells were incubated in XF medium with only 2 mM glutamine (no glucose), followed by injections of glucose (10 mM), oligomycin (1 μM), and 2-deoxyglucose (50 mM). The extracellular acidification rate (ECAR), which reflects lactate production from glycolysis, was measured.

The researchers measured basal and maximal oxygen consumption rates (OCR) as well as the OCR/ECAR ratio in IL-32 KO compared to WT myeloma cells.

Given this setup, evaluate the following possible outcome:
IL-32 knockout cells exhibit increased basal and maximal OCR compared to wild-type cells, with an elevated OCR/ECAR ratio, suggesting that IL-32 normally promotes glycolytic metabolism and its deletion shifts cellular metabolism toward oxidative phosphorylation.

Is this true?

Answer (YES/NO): NO